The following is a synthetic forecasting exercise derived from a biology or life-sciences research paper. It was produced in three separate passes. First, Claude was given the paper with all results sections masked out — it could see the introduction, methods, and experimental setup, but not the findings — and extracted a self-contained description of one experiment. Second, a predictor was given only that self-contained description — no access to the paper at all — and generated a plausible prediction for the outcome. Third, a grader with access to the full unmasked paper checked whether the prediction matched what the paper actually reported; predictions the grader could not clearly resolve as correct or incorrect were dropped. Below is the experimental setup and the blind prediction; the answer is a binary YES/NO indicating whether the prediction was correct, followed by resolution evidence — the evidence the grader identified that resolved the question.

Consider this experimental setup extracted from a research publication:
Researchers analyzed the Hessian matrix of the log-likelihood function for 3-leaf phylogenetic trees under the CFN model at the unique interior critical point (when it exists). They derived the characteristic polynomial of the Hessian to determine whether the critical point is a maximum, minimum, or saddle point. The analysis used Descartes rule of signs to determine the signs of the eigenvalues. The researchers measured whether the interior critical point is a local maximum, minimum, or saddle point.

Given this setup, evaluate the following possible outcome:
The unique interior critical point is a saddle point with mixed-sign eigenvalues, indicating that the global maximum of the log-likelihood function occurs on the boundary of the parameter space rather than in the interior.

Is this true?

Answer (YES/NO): NO